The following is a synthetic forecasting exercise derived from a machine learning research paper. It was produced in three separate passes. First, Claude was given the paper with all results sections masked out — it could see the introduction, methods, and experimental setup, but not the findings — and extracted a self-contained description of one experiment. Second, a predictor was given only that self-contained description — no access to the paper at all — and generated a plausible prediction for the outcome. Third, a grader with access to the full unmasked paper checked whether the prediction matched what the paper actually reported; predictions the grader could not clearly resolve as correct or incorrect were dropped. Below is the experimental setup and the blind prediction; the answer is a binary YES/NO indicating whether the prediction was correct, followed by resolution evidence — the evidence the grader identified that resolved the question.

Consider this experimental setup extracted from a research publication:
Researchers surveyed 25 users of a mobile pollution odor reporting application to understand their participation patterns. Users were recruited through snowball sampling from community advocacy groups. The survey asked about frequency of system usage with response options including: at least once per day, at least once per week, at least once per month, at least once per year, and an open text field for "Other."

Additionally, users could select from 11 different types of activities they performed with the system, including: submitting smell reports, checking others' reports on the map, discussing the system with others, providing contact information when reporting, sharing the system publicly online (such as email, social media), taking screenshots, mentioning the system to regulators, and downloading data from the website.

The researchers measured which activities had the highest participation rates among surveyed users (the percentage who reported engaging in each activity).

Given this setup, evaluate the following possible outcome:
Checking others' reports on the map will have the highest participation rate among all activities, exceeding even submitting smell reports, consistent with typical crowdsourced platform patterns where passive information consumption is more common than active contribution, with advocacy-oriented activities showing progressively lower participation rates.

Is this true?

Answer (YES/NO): NO